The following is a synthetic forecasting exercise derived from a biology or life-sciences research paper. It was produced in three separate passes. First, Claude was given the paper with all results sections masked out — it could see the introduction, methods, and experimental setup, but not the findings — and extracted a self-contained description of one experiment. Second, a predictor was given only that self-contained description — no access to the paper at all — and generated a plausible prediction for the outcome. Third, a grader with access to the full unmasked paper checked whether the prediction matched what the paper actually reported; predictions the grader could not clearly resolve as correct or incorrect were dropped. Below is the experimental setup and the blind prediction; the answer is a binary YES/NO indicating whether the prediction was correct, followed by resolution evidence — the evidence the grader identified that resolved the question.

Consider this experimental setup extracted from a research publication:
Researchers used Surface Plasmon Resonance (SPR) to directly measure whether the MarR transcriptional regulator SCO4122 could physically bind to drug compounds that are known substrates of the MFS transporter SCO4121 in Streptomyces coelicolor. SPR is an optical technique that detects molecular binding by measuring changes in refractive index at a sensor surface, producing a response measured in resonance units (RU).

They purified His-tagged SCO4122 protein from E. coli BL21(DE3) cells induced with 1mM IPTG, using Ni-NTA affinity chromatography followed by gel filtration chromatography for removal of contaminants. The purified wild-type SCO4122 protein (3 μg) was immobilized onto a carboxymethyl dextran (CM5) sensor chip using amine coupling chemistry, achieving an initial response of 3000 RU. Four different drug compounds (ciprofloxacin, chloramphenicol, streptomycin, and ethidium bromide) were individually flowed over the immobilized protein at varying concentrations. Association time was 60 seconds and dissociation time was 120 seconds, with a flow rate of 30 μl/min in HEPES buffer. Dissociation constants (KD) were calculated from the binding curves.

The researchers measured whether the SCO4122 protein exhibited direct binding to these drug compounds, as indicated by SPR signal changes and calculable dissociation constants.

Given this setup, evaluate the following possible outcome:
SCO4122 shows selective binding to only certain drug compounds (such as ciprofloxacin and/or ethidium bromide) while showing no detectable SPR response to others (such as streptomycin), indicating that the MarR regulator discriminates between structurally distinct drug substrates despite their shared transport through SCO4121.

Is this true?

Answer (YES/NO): NO